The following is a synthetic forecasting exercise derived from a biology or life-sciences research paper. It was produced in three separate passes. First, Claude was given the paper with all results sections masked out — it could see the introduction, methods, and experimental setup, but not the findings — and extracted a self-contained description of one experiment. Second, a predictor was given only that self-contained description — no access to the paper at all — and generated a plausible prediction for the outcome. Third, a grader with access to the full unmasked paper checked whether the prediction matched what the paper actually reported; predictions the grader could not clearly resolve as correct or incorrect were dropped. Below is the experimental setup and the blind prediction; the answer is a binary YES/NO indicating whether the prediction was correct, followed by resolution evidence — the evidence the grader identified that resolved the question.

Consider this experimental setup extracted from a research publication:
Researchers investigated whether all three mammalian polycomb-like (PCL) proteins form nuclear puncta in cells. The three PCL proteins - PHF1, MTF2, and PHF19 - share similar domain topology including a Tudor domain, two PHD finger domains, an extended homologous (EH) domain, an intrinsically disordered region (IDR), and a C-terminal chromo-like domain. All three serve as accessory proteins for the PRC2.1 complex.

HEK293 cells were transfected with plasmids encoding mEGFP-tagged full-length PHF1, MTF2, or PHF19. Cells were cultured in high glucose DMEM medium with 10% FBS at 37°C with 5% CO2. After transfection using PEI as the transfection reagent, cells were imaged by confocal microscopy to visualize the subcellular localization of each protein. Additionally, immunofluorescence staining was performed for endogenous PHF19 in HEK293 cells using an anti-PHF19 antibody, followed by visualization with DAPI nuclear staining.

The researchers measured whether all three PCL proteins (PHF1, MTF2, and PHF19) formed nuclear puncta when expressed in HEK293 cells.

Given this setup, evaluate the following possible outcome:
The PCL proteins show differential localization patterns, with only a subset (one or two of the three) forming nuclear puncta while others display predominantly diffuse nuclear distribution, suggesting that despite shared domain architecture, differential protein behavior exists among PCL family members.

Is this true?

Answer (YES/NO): NO